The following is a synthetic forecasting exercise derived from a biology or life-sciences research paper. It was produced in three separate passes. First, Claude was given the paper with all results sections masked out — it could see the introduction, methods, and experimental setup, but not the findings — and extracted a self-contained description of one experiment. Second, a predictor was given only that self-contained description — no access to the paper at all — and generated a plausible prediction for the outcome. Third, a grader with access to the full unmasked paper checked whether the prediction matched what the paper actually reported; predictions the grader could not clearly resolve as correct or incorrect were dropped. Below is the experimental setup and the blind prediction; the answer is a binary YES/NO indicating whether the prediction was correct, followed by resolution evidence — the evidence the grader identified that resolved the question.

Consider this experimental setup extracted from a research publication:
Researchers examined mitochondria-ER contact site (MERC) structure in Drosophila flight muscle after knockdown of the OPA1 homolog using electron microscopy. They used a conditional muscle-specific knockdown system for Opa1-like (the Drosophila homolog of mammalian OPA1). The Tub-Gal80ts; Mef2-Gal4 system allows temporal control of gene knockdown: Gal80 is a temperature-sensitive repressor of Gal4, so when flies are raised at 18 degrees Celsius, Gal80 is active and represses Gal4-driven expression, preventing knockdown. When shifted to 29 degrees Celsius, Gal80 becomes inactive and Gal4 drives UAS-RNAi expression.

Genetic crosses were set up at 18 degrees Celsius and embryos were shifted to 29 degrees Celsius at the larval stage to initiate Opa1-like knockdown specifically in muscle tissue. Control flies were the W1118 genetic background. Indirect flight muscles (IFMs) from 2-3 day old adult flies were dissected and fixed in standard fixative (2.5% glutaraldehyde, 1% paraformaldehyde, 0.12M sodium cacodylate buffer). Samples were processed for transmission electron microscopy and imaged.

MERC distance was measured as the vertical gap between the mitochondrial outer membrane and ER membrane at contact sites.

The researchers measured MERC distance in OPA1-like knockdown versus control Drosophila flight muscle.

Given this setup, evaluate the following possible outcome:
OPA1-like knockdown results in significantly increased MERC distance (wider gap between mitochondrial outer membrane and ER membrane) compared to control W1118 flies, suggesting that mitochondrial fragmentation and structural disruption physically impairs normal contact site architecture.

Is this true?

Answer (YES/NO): NO